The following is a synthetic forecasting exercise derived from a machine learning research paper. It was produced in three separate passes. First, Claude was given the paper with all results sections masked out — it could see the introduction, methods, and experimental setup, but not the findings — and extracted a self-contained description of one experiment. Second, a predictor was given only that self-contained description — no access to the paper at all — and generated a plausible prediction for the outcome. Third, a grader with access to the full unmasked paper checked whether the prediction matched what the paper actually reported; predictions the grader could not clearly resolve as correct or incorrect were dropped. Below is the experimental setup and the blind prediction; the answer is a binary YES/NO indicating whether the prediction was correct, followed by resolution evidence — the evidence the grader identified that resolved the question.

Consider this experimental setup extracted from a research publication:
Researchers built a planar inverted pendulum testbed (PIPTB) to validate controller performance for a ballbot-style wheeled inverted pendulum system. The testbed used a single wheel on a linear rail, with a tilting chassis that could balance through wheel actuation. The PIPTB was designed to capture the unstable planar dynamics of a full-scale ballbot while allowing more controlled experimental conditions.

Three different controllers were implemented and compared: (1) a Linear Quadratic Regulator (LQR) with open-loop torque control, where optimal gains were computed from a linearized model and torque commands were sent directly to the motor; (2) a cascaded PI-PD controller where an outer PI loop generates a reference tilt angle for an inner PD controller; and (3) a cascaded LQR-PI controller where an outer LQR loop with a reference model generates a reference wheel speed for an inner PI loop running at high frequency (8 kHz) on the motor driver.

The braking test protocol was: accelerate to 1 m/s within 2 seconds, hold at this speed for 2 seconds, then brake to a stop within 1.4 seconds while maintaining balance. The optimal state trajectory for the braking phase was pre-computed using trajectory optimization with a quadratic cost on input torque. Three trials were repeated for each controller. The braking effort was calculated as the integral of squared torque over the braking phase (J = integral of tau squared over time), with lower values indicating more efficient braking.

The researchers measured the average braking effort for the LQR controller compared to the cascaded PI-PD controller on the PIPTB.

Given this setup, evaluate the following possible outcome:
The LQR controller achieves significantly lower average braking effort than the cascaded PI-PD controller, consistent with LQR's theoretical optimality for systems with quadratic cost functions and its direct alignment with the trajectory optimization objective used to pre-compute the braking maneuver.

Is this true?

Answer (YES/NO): YES